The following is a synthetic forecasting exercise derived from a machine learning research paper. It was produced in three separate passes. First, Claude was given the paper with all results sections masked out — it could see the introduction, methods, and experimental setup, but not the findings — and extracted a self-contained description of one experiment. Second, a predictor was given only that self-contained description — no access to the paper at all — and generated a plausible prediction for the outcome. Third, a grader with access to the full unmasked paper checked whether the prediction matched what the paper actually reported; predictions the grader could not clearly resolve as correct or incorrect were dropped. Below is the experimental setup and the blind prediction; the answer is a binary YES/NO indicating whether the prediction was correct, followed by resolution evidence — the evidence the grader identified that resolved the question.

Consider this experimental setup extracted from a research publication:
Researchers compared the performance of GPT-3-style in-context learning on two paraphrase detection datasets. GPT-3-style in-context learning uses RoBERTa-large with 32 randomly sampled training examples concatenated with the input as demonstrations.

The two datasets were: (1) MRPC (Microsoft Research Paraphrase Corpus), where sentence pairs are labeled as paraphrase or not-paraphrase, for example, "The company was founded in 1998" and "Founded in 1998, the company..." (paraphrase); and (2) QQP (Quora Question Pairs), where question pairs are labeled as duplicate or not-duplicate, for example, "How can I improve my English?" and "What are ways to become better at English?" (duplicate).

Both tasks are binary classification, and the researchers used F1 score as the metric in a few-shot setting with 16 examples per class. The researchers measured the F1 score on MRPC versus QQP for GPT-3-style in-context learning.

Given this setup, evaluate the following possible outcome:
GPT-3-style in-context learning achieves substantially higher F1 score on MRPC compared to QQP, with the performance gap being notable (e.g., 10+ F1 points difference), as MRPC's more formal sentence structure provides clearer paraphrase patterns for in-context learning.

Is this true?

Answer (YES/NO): NO